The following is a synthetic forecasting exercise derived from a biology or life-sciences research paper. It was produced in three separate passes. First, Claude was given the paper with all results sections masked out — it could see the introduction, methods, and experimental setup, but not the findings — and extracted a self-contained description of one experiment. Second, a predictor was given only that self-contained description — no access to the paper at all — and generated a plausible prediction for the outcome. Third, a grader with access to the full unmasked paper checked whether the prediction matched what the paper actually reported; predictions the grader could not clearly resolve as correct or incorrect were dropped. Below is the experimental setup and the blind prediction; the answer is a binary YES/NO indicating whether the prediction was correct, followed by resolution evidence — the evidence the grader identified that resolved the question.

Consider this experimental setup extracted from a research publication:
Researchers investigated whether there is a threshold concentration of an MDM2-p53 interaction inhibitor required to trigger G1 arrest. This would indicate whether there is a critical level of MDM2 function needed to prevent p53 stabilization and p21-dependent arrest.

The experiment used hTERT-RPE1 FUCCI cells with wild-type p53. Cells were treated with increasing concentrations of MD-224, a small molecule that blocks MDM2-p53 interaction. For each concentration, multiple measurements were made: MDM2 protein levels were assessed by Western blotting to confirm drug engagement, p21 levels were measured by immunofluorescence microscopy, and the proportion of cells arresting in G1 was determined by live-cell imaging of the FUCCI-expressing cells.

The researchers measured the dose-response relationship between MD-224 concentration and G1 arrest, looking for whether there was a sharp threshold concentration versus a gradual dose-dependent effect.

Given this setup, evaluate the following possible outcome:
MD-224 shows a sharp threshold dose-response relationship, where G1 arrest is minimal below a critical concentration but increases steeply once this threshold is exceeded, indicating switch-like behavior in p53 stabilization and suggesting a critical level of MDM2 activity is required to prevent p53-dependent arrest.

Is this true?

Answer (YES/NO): YES